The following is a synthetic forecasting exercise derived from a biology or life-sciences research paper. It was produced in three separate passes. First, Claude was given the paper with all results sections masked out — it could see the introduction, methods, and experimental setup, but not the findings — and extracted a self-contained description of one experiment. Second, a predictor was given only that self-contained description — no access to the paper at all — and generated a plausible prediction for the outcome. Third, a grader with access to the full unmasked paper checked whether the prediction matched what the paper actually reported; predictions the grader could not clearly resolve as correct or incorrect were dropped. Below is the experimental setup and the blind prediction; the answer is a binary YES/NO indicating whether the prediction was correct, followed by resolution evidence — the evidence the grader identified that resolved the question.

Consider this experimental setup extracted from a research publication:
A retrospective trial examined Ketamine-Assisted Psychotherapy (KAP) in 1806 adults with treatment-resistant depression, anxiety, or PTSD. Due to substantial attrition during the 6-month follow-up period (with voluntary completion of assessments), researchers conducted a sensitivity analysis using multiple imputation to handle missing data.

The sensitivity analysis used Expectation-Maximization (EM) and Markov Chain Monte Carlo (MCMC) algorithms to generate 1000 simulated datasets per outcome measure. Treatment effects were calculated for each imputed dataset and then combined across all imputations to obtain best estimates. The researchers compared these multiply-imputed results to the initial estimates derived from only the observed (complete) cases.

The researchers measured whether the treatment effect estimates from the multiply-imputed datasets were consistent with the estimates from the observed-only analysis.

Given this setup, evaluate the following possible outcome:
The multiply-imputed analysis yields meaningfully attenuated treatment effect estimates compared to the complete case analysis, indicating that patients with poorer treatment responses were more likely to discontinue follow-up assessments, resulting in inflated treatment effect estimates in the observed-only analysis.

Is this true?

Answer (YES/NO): NO